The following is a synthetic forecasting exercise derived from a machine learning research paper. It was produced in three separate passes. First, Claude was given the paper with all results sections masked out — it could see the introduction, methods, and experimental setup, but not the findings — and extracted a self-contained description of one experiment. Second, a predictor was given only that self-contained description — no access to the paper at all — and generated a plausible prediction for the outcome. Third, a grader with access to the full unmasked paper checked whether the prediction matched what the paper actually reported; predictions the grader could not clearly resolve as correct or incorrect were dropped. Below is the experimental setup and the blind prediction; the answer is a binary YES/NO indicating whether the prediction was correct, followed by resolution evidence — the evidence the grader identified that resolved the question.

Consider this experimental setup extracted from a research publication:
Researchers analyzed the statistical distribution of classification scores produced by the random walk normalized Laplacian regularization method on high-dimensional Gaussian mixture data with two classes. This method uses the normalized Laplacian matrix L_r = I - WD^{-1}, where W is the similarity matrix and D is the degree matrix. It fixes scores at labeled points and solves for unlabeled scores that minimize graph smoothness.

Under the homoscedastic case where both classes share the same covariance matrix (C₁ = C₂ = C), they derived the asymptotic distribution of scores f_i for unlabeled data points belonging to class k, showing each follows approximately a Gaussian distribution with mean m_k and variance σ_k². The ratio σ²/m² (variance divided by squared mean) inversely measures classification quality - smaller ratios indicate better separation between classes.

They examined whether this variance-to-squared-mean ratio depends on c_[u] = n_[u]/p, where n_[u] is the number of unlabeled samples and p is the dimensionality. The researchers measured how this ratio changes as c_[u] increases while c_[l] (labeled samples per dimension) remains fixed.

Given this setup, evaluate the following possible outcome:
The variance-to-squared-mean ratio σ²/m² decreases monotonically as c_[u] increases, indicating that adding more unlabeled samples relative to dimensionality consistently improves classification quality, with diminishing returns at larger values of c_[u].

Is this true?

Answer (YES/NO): NO